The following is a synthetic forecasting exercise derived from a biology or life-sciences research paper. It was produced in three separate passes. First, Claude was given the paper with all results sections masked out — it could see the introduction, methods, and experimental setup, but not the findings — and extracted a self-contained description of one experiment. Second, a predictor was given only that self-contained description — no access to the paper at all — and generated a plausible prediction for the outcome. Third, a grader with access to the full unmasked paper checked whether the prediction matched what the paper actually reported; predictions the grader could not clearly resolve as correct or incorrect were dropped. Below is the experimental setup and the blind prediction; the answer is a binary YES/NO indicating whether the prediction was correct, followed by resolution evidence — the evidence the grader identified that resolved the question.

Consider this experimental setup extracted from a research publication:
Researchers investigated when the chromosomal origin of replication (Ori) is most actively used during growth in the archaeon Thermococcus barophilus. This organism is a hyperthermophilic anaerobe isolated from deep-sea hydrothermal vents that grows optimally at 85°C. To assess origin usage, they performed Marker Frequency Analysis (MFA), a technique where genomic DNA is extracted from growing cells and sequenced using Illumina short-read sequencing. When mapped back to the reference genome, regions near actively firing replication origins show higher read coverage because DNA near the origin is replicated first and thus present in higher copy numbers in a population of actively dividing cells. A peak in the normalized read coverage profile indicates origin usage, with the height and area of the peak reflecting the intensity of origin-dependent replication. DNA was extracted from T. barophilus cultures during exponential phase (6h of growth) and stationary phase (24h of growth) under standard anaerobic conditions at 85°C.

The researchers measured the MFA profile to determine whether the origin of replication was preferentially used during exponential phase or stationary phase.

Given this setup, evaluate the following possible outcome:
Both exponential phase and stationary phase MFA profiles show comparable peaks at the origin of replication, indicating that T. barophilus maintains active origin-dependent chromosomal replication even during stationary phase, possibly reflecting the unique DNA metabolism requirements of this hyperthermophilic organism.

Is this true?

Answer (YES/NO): NO